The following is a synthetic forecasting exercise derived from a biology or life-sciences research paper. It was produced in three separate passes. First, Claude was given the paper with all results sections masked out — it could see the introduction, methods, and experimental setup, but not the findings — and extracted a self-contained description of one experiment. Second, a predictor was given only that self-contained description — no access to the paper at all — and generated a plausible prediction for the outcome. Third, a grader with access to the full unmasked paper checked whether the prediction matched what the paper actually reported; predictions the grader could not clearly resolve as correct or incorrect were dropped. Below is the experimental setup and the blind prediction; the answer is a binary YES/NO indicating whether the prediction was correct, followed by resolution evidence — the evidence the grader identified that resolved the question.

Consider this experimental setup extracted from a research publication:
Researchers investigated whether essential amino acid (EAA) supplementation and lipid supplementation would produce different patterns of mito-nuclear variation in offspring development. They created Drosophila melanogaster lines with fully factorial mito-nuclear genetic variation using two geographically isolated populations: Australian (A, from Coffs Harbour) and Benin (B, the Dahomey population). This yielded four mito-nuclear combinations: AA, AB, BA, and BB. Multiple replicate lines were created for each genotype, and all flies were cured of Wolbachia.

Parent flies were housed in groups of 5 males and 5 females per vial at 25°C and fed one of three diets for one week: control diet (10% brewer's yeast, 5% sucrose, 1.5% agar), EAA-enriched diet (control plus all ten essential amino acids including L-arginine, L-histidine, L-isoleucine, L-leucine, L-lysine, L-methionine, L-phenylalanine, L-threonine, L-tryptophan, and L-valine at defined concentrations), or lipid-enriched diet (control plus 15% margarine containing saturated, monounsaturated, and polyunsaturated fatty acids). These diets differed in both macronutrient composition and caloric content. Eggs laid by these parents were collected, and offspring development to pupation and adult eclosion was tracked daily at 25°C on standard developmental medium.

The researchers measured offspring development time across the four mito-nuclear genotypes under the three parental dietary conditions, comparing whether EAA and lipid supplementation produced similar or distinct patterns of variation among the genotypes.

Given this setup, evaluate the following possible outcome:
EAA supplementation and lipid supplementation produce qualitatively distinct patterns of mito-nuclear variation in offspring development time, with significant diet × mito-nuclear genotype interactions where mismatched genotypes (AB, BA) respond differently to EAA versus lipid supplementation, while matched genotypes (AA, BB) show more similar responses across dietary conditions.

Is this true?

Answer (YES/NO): NO